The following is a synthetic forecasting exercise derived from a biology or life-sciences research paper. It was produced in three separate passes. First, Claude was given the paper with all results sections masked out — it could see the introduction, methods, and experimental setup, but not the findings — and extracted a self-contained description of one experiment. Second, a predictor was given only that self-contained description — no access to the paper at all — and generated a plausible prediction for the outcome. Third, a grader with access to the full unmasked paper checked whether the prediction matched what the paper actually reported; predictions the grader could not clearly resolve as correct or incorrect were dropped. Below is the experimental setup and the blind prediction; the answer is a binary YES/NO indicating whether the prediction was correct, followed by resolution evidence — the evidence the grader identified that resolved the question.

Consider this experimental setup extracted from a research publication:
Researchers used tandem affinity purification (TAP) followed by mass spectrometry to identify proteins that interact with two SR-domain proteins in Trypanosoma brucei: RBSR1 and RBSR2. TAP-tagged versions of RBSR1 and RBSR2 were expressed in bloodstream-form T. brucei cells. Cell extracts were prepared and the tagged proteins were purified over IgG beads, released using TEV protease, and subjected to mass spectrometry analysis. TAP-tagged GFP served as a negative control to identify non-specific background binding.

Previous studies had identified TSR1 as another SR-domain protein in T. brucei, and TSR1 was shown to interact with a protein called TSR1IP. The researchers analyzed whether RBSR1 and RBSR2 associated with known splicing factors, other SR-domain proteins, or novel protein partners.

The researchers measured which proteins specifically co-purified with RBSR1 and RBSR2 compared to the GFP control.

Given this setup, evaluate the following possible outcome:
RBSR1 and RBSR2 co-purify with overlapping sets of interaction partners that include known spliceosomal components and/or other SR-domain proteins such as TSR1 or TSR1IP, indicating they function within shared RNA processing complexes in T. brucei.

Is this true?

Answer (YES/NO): NO